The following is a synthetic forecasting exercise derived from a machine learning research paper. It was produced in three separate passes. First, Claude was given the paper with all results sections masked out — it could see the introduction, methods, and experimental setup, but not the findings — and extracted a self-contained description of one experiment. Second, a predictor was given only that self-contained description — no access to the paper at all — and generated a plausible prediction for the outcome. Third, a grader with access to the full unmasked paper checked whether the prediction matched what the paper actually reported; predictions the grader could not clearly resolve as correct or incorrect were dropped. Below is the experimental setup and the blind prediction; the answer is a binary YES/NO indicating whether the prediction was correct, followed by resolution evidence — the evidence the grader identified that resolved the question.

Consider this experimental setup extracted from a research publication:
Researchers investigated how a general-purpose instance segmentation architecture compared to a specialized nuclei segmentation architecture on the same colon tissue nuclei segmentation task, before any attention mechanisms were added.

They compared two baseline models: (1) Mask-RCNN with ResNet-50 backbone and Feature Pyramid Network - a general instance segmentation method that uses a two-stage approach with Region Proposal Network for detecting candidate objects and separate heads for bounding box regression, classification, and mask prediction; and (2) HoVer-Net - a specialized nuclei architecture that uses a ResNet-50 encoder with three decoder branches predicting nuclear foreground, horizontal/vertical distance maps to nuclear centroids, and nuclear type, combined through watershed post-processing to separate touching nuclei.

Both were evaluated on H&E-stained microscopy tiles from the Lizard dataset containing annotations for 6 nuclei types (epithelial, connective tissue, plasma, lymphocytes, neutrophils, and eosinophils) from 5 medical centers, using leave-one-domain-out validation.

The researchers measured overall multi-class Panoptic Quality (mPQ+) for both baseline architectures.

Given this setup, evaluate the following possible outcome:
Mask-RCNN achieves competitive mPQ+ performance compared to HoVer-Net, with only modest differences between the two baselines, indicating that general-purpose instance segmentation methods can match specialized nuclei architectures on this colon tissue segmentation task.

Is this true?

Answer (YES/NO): NO